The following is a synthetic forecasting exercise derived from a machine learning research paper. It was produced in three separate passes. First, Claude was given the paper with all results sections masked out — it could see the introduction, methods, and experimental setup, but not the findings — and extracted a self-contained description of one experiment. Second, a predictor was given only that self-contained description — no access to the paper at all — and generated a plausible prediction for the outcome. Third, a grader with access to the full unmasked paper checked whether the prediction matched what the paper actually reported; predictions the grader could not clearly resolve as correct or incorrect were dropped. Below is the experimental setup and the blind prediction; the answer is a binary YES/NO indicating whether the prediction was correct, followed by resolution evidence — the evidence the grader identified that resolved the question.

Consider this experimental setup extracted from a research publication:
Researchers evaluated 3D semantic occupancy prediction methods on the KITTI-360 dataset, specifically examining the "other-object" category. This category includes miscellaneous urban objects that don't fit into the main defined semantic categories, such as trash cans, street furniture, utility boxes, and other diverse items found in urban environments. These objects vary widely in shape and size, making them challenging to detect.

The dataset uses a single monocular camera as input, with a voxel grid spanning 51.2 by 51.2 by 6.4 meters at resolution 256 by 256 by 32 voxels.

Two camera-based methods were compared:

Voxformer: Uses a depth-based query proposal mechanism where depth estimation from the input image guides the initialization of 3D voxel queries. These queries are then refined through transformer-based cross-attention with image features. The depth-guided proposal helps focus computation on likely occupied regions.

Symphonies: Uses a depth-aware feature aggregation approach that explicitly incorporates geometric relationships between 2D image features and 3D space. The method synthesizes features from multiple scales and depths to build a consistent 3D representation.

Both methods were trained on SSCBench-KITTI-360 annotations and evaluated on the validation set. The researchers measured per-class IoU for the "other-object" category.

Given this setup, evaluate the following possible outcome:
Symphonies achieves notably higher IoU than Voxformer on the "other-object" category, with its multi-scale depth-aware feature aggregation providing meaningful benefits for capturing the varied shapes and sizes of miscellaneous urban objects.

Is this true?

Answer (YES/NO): YES